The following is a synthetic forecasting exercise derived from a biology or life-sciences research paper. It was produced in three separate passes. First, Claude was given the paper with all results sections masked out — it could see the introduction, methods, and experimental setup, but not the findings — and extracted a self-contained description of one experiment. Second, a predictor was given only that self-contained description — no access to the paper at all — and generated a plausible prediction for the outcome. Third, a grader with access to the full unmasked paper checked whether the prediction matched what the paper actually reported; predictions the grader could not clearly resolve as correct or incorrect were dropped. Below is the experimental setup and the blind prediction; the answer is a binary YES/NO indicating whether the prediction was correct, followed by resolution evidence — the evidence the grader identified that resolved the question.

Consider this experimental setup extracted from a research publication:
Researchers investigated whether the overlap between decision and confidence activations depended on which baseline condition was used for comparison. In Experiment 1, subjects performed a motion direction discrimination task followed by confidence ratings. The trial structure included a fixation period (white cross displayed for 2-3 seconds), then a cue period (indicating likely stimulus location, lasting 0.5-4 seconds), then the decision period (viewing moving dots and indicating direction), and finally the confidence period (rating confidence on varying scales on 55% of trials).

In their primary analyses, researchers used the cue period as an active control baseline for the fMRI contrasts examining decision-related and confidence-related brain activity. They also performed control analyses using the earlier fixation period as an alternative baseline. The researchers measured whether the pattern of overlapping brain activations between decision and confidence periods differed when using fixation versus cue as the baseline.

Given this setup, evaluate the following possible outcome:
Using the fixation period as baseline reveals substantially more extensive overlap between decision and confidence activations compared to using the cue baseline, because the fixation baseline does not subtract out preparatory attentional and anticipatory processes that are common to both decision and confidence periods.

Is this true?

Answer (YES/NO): NO